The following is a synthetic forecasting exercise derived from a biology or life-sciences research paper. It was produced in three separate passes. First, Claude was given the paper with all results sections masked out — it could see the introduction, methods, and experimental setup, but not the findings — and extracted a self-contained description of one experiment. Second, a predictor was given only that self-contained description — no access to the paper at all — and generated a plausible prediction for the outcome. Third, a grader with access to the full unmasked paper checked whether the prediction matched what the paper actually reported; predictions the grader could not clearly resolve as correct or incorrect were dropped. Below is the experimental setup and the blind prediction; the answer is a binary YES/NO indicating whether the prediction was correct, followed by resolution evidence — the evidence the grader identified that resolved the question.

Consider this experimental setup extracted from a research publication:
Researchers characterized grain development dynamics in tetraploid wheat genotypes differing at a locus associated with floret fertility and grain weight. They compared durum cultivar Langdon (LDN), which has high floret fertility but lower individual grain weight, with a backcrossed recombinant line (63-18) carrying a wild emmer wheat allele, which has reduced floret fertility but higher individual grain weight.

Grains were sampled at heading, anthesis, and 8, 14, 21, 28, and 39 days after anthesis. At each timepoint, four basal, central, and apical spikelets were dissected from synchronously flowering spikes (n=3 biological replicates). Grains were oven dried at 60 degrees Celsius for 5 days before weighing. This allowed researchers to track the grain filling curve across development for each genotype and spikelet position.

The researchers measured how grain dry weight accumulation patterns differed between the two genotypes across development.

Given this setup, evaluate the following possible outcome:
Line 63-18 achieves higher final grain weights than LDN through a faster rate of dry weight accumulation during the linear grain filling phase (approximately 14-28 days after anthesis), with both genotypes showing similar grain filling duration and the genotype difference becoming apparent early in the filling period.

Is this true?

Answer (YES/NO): NO